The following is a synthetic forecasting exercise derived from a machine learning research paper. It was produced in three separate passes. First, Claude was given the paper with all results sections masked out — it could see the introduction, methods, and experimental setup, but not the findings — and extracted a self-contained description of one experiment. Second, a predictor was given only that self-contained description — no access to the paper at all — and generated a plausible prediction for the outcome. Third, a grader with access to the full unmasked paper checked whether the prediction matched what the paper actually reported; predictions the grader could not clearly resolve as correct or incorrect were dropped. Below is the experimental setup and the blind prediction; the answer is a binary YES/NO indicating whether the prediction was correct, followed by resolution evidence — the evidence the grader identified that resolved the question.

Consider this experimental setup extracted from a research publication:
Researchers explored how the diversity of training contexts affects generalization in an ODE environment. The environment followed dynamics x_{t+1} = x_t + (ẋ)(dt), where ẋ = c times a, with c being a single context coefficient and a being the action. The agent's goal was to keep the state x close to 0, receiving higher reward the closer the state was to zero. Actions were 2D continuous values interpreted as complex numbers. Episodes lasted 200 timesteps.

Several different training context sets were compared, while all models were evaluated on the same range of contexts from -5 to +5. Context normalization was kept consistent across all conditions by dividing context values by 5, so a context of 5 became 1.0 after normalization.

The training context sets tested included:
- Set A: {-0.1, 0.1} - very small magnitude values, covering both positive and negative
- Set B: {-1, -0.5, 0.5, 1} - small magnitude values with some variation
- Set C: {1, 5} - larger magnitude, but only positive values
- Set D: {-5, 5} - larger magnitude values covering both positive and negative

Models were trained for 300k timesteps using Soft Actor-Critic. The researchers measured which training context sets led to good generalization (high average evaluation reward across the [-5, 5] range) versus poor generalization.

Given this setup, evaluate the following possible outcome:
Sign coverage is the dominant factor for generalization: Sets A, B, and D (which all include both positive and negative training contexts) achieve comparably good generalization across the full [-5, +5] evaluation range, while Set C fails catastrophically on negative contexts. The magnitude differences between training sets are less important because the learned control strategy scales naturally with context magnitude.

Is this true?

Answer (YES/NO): NO